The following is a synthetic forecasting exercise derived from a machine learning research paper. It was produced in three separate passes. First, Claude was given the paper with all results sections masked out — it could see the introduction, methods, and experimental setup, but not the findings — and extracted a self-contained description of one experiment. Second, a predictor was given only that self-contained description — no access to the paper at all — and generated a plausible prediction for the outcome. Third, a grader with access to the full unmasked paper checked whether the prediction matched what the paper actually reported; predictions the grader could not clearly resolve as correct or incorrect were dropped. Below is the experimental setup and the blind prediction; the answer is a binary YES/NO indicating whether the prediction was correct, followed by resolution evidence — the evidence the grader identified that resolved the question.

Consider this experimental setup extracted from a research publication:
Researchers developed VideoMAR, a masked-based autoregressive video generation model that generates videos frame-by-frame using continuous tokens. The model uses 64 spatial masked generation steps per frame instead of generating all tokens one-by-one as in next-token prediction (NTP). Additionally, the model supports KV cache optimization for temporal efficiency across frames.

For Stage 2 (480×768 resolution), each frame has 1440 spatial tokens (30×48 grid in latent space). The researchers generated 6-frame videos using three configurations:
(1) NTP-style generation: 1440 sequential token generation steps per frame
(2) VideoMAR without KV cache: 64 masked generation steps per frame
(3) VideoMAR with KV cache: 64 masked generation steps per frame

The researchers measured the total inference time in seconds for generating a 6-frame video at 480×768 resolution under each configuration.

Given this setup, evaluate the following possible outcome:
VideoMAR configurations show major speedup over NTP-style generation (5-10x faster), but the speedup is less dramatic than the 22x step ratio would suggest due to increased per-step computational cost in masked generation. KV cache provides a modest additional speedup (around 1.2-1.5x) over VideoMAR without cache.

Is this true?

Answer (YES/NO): NO